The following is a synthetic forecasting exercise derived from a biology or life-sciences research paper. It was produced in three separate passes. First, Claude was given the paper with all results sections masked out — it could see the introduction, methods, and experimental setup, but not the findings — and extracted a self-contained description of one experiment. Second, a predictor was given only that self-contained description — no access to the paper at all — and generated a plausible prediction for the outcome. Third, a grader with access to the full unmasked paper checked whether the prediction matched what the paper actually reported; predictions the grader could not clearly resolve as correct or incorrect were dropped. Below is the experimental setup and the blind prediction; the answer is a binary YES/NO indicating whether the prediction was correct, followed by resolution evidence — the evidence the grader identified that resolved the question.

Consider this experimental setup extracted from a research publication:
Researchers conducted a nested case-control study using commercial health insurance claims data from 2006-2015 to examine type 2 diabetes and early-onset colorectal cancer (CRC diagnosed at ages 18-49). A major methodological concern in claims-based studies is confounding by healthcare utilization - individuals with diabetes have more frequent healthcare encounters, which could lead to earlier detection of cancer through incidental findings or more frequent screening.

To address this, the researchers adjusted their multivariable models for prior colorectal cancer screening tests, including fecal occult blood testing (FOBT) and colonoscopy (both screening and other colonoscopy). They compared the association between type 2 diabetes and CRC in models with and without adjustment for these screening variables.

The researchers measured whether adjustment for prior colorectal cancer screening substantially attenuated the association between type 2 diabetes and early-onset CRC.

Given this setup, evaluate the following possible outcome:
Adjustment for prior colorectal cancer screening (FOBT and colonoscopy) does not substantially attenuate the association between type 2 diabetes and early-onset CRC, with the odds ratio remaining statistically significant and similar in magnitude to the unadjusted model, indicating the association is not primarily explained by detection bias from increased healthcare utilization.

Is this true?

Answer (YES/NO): YES